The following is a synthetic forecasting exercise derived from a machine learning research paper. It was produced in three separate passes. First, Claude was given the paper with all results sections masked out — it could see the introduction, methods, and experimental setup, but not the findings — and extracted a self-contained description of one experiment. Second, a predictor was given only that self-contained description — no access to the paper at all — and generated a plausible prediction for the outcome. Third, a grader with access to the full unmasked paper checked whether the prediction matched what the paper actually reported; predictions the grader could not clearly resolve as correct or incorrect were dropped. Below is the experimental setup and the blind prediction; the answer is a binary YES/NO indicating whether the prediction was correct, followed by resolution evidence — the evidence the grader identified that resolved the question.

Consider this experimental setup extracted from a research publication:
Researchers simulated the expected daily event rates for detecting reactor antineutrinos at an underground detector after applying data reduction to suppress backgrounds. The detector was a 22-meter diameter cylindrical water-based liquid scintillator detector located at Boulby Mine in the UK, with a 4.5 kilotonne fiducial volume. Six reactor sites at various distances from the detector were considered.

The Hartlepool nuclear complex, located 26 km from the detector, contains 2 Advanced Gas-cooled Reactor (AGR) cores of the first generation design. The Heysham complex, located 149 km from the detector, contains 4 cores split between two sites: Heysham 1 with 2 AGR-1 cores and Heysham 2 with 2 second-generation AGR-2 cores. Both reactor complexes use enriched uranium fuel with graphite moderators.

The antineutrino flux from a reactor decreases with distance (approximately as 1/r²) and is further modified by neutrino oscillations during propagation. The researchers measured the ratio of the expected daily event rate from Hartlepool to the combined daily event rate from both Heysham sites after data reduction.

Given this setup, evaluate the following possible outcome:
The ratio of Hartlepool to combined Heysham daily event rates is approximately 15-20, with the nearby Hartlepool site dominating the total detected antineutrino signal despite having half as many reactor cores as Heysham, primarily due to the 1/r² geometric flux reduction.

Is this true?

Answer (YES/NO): YES